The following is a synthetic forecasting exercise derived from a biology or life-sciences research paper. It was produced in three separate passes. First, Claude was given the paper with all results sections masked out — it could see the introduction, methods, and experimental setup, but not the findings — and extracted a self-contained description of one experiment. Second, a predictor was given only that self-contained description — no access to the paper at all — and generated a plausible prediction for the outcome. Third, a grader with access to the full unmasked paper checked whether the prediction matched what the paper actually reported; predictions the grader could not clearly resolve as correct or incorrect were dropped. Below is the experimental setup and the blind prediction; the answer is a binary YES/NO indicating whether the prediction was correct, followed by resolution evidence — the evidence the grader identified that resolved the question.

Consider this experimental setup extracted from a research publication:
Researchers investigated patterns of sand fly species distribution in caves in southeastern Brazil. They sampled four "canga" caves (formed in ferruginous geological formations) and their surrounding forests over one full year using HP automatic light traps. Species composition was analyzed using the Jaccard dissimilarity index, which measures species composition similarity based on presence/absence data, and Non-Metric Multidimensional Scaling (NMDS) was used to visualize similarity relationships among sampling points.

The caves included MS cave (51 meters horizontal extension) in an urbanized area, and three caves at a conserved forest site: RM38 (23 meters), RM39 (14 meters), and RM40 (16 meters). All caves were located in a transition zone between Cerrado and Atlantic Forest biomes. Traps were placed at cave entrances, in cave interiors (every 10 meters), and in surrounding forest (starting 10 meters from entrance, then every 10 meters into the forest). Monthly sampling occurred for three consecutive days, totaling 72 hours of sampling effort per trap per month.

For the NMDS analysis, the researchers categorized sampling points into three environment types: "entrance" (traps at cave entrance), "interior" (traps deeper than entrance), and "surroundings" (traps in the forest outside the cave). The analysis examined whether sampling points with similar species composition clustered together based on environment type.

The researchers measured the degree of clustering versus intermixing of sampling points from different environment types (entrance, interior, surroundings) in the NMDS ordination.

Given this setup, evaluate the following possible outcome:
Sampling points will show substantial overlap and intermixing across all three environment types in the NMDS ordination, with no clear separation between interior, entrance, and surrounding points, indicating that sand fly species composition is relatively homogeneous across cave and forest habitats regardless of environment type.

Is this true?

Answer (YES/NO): YES